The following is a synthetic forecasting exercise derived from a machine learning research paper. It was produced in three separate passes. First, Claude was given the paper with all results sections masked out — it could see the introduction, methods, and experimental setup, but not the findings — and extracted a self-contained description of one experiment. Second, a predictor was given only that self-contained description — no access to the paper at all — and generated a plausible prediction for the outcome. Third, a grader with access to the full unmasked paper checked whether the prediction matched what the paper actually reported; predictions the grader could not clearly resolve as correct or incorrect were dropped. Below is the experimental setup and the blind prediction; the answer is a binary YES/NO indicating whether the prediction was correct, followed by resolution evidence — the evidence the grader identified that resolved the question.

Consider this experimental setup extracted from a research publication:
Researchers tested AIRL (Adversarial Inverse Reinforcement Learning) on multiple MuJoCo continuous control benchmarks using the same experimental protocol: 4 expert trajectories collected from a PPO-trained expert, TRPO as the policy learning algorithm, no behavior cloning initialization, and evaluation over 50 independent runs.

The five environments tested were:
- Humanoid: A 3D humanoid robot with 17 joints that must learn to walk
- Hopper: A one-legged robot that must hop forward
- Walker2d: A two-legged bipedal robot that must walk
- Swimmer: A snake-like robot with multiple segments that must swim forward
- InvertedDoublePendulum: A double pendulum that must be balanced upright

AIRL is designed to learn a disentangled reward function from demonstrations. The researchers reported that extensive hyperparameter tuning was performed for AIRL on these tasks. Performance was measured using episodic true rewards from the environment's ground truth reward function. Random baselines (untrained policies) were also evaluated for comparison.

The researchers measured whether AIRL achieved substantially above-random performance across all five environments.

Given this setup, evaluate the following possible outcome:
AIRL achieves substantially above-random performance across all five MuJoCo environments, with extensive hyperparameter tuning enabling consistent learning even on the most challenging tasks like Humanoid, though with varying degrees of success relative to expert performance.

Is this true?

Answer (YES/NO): NO